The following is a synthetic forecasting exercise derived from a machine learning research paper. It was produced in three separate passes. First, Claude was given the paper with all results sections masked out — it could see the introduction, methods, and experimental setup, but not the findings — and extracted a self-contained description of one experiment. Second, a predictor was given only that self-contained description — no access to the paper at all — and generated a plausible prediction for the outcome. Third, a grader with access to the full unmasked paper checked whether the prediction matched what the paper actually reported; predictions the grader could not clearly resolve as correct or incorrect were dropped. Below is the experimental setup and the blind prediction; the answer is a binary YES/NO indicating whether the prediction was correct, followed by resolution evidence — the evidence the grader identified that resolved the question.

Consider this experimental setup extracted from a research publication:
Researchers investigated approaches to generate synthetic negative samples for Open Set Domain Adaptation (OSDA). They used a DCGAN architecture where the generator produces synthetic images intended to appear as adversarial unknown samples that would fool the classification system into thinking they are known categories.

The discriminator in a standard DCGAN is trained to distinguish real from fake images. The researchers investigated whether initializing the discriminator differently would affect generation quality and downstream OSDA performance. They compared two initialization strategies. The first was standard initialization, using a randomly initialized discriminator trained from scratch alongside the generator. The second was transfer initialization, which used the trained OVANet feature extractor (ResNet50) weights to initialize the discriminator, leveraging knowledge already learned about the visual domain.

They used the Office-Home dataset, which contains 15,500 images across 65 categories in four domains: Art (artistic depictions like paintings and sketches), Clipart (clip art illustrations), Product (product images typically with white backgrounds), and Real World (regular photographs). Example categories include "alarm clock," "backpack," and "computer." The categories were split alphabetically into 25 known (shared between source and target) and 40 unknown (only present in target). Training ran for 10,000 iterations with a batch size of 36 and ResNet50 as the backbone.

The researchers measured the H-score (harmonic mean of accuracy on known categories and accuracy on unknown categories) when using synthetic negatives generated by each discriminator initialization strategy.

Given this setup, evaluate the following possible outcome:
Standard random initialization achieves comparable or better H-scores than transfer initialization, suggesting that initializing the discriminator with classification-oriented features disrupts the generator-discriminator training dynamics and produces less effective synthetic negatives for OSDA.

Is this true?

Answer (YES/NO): YES